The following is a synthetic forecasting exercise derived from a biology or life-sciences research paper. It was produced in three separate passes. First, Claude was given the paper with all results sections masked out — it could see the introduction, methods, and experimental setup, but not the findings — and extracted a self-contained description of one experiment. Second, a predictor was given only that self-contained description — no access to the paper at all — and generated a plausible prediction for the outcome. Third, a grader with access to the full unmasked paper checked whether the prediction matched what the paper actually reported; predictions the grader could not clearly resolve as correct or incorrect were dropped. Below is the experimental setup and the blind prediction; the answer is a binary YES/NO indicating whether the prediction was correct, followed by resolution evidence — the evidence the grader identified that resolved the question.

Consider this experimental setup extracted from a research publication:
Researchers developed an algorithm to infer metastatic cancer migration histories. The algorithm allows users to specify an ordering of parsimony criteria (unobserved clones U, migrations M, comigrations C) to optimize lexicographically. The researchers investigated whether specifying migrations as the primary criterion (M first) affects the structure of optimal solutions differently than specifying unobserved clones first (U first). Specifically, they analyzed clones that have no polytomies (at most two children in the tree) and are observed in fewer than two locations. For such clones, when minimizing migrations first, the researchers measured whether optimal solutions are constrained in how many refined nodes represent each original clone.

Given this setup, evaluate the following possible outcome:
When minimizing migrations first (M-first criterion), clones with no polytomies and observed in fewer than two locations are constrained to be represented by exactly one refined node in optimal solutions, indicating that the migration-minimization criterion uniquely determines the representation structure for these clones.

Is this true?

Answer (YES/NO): NO